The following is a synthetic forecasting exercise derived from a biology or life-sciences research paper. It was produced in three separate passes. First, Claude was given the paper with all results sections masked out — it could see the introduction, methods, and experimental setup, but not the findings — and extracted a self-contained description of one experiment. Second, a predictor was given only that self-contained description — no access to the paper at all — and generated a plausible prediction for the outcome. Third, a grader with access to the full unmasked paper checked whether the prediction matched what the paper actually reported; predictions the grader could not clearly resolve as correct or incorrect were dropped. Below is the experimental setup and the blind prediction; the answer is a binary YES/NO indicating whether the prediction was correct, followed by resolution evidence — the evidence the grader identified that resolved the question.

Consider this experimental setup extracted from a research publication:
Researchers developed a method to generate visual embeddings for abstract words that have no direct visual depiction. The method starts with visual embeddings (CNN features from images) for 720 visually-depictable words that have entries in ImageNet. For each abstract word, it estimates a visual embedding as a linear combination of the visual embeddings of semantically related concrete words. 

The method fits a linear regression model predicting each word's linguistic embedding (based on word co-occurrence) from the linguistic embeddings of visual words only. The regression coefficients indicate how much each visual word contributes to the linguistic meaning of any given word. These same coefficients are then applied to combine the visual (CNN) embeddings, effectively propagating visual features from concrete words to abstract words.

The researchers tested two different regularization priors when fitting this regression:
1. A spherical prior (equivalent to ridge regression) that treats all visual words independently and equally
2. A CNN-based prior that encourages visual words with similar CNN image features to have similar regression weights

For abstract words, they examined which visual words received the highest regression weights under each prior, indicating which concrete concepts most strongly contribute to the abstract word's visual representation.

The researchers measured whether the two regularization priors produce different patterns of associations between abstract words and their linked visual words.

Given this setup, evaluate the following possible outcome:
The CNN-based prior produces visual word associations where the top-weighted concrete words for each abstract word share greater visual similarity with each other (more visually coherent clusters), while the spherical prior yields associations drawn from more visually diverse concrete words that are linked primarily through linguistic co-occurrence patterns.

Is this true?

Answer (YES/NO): NO